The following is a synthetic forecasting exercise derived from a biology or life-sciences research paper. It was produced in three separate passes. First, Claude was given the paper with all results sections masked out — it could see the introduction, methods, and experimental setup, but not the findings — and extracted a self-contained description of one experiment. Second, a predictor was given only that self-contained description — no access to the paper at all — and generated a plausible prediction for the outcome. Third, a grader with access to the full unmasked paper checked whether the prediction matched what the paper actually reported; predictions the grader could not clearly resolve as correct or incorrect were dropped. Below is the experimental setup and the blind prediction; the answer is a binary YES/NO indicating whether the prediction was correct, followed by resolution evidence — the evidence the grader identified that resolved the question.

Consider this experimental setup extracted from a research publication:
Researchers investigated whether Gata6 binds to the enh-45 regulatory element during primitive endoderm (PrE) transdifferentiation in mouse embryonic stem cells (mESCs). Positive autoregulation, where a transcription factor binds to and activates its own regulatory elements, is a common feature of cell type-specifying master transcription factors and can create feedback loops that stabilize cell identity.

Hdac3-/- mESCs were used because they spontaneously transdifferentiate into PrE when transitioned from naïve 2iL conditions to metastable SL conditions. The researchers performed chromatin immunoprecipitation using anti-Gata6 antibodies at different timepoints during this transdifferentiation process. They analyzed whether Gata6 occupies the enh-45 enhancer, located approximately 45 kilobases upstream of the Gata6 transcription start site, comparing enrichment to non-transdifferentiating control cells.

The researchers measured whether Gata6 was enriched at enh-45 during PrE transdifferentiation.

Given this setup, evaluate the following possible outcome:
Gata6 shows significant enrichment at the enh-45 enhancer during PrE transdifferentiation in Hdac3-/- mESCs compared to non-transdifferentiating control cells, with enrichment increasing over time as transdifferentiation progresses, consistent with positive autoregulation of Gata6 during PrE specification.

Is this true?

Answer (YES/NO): YES